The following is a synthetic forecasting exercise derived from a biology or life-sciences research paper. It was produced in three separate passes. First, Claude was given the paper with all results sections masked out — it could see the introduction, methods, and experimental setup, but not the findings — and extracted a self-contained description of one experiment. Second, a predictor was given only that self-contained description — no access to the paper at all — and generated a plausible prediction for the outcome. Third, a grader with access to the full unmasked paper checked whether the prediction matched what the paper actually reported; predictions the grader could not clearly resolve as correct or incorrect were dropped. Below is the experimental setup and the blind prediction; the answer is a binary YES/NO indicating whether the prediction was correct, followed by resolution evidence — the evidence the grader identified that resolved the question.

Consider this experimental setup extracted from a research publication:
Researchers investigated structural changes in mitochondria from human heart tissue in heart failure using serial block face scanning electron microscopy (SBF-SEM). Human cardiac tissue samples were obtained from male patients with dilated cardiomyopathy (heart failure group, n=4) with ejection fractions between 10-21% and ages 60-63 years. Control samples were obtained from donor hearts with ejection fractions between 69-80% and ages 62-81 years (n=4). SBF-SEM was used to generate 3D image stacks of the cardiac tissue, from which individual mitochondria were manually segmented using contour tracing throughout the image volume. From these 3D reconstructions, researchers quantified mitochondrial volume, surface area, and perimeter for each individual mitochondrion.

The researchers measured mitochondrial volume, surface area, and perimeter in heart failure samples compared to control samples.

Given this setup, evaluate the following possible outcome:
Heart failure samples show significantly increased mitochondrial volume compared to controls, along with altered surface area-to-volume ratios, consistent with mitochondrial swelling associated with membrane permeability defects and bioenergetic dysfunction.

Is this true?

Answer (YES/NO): NO